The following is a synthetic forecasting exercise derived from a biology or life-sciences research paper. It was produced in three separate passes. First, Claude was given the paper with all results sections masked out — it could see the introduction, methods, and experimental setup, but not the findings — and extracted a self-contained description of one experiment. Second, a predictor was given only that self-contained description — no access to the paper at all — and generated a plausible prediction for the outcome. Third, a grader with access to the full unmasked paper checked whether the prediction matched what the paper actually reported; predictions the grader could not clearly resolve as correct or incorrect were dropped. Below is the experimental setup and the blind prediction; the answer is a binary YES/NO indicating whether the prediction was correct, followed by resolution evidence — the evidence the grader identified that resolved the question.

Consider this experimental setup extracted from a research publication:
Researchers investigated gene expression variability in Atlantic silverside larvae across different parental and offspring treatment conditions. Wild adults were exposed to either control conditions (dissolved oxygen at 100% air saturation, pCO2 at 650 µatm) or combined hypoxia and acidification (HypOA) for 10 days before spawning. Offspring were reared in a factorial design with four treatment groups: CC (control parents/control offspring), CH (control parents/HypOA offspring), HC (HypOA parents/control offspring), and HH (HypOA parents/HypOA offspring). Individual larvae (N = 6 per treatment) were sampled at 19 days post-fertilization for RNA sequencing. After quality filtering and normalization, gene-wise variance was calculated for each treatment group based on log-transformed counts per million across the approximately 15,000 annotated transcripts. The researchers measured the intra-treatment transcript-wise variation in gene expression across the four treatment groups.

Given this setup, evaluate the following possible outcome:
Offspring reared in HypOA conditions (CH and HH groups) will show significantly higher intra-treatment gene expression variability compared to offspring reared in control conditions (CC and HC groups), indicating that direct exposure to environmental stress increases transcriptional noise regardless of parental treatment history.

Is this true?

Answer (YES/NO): NO